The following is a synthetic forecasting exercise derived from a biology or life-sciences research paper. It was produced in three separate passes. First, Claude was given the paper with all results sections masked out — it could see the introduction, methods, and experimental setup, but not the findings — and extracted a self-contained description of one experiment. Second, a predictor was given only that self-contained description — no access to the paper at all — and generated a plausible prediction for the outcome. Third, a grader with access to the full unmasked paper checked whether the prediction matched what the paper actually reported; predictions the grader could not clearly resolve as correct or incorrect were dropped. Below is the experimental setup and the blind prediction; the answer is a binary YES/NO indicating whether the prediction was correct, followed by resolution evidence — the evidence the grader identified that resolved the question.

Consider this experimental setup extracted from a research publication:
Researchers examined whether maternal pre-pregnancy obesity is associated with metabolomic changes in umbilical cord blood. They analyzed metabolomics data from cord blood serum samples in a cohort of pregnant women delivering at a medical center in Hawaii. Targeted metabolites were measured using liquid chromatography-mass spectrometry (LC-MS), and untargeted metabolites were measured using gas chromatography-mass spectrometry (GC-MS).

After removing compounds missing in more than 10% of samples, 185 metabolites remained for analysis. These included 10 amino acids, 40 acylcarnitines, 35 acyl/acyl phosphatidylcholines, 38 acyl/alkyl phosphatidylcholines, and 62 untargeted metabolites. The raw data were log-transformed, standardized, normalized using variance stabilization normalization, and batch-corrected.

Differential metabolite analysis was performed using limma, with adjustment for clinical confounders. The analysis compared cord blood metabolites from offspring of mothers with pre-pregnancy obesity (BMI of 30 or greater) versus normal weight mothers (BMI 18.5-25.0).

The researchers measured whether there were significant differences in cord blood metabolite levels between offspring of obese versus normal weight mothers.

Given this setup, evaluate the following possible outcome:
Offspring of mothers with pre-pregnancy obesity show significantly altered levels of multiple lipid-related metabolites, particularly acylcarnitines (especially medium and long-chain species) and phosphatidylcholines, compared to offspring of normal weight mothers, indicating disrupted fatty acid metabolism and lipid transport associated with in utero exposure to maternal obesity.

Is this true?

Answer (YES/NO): NO